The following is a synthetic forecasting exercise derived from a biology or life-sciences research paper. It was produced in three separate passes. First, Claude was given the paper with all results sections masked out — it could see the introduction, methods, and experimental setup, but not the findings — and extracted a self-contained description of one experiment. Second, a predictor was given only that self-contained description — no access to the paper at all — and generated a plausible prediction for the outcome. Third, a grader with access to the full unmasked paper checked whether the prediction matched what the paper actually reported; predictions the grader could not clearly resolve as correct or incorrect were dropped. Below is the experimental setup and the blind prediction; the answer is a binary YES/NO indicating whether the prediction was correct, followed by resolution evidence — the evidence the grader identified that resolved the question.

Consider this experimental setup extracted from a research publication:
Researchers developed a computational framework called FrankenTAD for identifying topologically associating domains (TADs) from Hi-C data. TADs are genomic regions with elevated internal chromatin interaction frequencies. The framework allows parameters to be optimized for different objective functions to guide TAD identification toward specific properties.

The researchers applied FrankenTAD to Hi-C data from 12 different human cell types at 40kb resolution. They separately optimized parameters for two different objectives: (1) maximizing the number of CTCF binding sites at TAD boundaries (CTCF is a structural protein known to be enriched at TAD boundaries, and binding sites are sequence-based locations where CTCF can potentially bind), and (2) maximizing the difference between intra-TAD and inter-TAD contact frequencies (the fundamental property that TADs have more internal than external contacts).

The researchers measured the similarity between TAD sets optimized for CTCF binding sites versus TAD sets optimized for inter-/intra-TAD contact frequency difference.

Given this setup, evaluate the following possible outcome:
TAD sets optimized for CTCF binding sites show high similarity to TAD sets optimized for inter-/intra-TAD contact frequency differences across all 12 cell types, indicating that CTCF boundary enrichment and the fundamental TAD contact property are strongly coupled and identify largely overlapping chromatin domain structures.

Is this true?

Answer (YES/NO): NO